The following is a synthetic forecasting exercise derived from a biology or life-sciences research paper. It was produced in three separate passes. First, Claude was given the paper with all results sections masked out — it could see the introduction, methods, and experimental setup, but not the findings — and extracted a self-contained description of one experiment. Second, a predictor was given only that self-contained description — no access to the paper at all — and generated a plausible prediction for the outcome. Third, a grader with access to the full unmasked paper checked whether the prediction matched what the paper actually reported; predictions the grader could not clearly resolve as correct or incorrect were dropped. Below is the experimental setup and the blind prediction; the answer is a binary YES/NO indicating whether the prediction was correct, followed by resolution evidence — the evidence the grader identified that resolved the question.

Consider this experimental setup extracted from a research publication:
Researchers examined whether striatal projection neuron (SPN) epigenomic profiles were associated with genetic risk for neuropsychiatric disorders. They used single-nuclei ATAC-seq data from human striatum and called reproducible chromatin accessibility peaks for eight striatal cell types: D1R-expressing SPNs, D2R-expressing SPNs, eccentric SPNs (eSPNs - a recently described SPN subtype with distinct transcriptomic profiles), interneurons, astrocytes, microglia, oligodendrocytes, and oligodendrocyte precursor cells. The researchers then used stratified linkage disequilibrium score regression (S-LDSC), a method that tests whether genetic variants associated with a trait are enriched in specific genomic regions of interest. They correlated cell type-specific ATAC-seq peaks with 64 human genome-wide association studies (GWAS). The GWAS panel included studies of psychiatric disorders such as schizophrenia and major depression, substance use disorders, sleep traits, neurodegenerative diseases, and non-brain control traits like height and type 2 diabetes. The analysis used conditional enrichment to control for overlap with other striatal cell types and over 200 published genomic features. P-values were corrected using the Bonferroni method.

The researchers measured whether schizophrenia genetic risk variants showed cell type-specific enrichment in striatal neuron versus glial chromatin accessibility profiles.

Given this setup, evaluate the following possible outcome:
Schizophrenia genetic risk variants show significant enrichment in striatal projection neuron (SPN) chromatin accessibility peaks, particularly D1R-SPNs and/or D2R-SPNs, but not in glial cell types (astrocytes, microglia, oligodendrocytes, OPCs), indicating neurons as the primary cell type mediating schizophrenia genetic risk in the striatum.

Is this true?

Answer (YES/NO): NO